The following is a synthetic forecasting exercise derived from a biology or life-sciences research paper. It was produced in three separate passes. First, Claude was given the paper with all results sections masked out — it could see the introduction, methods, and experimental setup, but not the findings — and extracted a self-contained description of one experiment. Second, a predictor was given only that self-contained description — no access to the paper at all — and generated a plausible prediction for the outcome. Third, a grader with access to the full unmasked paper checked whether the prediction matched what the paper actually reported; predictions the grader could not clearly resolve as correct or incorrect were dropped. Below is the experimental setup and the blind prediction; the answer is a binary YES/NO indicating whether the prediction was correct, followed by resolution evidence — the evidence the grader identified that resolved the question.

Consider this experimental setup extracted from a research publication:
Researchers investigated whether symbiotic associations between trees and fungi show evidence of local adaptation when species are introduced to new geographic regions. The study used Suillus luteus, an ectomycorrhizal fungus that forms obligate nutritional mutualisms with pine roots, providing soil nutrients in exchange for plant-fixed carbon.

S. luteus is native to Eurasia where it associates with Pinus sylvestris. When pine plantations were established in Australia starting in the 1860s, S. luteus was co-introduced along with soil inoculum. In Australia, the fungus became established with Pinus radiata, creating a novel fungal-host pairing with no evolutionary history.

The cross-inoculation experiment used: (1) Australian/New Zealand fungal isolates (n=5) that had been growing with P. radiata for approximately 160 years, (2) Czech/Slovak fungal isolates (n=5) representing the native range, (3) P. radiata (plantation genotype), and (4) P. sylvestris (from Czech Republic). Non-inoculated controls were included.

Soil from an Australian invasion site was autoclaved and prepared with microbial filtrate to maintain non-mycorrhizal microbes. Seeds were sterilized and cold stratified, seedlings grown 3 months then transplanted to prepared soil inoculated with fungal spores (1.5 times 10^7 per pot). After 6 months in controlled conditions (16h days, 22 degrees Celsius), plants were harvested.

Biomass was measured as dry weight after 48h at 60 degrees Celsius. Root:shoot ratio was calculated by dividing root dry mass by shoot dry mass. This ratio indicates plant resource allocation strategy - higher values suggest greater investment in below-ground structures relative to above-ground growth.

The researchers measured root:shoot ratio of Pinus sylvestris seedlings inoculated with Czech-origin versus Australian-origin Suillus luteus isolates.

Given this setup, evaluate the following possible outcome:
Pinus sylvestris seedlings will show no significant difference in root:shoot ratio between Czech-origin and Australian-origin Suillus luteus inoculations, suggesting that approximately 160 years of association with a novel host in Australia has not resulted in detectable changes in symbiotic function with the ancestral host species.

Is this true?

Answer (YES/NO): YES